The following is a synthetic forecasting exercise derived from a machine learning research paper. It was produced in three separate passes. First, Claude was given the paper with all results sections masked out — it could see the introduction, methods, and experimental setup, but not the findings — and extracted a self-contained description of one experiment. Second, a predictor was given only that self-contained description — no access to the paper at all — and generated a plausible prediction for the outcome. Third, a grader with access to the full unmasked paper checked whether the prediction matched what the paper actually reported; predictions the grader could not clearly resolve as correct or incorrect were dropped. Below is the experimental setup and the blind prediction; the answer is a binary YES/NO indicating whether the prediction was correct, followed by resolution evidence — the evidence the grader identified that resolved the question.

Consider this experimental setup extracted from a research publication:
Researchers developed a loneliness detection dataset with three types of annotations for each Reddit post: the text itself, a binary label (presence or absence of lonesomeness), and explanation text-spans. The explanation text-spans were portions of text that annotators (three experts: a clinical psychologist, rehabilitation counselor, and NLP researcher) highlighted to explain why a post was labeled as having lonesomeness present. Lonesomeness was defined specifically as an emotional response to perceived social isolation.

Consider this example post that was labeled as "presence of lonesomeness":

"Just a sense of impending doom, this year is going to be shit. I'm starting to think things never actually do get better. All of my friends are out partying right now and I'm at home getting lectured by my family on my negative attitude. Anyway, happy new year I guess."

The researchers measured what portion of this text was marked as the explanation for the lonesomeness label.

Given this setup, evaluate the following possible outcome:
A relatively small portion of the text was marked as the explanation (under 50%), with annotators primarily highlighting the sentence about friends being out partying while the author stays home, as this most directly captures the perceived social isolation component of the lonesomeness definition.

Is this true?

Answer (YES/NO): NO